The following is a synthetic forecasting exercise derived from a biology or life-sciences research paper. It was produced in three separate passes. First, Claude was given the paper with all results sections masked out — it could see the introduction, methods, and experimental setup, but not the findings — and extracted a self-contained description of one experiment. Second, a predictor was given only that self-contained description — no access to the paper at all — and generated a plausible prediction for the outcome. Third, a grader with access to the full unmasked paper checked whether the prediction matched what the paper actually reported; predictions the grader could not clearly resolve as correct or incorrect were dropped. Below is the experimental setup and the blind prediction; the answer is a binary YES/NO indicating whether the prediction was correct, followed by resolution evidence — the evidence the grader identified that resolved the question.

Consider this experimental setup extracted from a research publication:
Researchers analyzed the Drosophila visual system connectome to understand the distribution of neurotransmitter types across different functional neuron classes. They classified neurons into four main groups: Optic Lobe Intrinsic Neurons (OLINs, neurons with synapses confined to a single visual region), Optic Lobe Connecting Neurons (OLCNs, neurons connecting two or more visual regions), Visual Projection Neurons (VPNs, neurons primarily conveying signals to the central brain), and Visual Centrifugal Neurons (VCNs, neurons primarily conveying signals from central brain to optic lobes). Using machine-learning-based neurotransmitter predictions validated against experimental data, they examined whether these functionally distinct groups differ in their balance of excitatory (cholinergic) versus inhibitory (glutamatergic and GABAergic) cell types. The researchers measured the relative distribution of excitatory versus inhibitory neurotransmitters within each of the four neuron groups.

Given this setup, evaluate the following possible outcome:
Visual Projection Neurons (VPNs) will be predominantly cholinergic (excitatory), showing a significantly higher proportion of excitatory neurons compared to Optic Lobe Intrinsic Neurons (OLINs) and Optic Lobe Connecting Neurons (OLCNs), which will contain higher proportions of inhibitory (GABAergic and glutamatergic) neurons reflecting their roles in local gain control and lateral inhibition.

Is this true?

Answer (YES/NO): NO